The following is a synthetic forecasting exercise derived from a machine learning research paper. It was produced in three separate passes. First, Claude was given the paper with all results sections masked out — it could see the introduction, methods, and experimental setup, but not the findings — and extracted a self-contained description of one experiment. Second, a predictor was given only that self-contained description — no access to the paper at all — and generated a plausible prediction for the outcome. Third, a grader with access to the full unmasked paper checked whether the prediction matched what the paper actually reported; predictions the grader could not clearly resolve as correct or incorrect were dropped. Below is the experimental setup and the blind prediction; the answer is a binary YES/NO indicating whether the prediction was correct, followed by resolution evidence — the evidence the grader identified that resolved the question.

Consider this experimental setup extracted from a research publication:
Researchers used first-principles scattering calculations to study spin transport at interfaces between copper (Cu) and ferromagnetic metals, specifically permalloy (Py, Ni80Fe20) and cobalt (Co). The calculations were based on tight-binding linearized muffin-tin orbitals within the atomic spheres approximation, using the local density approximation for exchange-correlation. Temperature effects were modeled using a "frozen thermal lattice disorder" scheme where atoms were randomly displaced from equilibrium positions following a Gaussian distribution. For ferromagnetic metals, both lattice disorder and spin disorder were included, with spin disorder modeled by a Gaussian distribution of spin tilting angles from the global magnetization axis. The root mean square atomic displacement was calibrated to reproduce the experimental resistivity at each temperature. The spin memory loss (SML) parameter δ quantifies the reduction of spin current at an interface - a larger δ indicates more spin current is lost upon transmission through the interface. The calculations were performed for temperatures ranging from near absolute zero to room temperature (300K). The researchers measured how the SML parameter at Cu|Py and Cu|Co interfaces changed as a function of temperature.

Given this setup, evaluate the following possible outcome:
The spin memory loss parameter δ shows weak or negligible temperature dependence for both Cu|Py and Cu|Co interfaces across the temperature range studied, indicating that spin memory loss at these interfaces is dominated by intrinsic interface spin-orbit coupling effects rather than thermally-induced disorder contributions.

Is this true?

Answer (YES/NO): NO